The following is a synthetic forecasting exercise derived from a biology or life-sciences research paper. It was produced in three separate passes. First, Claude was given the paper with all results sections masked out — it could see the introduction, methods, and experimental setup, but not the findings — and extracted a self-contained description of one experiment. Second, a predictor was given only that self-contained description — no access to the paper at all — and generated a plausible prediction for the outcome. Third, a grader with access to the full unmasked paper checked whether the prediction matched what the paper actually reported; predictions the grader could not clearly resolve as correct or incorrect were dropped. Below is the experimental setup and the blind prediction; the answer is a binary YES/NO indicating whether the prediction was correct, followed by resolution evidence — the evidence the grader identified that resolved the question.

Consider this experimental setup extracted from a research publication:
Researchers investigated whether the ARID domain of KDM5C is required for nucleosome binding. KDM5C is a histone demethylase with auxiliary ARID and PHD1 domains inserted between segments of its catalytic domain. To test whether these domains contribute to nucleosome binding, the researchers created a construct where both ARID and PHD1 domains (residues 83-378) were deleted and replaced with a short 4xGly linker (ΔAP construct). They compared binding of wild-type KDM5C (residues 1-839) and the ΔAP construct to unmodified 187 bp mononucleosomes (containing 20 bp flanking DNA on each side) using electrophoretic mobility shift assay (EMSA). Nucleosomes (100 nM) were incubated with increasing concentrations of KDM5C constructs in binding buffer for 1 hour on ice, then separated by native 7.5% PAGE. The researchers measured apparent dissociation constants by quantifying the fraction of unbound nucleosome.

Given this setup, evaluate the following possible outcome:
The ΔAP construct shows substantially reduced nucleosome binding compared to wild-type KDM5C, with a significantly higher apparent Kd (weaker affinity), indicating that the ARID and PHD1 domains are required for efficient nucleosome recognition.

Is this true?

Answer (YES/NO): NO